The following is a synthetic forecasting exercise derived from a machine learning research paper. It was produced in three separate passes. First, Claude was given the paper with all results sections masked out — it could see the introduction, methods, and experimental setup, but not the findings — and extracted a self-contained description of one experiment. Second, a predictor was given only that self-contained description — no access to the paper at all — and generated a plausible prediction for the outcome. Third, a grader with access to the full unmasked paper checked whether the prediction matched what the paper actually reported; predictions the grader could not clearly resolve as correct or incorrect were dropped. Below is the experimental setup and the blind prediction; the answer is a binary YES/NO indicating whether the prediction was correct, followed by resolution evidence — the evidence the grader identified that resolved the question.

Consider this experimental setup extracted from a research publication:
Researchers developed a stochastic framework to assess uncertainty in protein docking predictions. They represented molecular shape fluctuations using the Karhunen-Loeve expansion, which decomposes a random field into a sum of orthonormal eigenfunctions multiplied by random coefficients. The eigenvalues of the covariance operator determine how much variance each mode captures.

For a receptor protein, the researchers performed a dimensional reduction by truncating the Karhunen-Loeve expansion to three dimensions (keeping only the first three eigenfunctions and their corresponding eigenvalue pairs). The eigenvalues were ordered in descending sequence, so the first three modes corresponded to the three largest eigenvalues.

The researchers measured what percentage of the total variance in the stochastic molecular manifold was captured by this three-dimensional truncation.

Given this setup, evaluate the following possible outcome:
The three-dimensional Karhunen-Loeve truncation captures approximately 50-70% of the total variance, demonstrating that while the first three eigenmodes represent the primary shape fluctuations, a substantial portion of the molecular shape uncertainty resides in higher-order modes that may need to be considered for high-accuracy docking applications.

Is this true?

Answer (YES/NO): NO